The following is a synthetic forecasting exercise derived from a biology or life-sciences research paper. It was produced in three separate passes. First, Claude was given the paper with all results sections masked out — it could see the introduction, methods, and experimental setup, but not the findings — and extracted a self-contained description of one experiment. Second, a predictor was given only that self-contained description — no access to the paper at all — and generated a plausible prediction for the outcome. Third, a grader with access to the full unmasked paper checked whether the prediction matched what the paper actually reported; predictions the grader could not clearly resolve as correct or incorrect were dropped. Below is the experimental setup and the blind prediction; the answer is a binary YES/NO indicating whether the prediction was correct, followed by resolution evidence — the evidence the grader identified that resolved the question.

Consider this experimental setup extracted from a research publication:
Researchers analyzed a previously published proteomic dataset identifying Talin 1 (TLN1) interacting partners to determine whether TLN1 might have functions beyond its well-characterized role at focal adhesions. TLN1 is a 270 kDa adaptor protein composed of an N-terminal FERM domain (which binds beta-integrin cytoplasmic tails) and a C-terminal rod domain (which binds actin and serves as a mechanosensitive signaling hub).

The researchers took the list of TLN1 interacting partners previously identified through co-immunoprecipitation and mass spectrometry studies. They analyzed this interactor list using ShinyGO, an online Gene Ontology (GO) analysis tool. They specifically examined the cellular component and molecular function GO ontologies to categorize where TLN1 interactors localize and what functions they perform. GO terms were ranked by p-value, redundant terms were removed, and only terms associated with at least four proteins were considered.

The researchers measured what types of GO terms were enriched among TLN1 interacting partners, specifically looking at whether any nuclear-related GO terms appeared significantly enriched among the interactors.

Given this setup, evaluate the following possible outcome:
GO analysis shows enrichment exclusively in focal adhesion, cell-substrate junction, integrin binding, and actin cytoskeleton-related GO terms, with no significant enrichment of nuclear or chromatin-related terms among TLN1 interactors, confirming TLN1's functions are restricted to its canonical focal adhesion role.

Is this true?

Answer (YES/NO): NO